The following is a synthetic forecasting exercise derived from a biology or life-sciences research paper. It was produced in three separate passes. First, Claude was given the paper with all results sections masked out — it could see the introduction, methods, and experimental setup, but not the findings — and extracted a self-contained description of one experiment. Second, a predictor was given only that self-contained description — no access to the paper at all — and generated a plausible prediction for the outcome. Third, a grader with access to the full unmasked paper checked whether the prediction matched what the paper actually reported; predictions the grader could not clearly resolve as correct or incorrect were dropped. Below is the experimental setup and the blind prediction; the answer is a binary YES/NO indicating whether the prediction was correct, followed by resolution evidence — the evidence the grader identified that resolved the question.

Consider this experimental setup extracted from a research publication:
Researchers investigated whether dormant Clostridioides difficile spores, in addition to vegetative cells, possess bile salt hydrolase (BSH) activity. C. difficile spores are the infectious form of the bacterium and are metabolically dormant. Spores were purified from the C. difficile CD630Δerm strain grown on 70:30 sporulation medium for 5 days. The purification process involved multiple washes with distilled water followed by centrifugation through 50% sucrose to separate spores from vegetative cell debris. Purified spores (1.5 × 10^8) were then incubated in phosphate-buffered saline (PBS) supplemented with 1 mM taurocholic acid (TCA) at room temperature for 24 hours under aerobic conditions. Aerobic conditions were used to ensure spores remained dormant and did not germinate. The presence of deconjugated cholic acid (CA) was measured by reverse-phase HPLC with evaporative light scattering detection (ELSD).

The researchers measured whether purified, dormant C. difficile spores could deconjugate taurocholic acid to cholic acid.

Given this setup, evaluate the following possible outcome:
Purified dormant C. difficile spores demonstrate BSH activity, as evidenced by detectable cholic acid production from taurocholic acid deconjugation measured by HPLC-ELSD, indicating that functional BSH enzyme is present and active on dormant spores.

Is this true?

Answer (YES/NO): YES